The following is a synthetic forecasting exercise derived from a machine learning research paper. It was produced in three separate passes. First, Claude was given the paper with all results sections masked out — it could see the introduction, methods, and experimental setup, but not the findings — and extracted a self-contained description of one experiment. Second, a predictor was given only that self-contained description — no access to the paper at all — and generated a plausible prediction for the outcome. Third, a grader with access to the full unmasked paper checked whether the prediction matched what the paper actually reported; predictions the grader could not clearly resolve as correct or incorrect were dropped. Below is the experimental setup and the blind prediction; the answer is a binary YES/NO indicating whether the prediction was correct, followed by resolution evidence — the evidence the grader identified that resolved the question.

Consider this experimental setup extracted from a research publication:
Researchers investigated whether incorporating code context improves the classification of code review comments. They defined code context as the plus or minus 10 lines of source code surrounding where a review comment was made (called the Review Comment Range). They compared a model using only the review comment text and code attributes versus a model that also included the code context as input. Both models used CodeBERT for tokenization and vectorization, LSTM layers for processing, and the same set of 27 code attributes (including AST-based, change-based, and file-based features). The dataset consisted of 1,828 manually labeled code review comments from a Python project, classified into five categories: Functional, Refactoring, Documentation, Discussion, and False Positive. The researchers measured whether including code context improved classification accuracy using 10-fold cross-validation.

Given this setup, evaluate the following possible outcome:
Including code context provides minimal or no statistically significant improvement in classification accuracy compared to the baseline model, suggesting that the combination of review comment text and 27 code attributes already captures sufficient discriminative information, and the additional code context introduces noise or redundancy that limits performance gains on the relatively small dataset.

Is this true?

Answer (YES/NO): NO